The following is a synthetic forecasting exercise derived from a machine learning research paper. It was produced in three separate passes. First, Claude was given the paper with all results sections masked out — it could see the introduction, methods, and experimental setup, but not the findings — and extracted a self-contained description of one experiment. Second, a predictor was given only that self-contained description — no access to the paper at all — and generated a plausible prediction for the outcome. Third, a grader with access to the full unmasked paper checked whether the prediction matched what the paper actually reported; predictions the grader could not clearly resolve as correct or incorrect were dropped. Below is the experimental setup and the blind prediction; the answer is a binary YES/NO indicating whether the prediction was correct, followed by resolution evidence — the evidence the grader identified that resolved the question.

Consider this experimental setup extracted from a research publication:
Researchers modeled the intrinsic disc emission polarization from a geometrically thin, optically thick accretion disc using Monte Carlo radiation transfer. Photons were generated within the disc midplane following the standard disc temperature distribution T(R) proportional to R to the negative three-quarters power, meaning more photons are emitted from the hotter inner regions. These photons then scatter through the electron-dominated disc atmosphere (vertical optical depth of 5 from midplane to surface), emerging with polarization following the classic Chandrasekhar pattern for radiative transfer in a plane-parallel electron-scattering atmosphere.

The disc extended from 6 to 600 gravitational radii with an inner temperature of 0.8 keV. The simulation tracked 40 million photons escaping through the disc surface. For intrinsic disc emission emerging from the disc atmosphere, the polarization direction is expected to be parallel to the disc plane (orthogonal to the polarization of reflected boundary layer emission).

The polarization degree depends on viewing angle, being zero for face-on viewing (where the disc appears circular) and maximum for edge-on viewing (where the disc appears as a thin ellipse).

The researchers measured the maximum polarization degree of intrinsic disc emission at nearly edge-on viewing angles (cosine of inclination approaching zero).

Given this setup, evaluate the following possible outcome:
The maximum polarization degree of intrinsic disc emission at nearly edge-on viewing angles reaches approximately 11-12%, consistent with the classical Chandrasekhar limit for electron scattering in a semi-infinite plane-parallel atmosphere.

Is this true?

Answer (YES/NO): YES